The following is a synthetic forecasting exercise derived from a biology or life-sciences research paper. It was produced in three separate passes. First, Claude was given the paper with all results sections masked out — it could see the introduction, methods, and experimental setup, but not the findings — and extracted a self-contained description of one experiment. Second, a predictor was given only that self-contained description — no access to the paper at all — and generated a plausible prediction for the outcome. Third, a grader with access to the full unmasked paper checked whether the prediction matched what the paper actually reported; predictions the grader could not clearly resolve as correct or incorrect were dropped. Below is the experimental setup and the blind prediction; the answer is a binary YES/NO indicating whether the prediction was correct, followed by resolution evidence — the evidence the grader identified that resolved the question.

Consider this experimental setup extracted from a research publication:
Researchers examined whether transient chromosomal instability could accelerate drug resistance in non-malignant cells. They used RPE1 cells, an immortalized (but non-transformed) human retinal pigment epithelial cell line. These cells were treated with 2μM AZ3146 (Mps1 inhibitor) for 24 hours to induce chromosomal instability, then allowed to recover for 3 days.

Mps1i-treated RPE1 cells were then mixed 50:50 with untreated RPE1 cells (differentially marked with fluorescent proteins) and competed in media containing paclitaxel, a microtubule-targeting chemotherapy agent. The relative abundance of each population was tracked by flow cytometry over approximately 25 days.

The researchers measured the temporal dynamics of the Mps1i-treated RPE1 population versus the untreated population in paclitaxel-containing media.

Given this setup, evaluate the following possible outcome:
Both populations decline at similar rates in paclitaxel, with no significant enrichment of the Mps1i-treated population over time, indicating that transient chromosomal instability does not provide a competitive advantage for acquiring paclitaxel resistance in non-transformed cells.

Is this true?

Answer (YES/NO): NO